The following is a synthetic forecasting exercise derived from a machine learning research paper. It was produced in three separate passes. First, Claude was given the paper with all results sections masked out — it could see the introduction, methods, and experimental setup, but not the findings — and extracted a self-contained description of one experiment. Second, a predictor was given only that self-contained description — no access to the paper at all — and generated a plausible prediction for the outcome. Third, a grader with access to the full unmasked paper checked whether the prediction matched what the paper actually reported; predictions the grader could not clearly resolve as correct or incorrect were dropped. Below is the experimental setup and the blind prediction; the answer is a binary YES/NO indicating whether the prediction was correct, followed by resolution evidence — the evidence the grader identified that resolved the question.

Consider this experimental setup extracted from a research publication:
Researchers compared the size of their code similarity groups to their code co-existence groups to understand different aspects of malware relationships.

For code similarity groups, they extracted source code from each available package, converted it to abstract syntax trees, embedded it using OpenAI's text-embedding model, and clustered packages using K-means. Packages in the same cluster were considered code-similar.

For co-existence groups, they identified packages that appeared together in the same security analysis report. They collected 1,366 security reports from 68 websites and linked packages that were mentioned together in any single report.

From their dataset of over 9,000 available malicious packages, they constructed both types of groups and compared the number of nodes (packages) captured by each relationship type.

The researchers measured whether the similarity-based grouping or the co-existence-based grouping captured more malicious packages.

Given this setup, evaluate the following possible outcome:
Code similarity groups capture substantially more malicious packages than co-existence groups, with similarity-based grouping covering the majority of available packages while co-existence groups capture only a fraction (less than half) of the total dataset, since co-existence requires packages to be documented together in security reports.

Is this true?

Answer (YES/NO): YES